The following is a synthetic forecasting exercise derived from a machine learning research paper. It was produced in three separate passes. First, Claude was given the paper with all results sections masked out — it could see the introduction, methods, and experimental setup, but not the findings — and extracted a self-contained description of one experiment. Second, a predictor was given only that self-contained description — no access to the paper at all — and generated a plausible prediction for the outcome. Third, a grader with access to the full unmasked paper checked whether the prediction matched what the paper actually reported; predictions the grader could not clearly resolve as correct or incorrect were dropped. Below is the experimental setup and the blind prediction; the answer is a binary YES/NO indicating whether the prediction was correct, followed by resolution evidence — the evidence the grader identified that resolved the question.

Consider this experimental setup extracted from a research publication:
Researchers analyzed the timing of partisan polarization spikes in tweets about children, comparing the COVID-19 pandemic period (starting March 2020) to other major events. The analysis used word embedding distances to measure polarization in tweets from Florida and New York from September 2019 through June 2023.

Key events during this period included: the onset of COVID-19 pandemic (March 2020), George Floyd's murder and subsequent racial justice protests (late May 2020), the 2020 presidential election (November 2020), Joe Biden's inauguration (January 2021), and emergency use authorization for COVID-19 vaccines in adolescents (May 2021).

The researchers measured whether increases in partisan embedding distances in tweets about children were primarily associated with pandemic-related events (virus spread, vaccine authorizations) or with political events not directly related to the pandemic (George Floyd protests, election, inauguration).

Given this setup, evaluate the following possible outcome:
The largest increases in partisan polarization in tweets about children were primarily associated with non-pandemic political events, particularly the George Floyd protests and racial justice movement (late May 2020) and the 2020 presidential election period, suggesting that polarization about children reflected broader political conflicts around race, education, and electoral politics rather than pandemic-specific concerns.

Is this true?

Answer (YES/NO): NO